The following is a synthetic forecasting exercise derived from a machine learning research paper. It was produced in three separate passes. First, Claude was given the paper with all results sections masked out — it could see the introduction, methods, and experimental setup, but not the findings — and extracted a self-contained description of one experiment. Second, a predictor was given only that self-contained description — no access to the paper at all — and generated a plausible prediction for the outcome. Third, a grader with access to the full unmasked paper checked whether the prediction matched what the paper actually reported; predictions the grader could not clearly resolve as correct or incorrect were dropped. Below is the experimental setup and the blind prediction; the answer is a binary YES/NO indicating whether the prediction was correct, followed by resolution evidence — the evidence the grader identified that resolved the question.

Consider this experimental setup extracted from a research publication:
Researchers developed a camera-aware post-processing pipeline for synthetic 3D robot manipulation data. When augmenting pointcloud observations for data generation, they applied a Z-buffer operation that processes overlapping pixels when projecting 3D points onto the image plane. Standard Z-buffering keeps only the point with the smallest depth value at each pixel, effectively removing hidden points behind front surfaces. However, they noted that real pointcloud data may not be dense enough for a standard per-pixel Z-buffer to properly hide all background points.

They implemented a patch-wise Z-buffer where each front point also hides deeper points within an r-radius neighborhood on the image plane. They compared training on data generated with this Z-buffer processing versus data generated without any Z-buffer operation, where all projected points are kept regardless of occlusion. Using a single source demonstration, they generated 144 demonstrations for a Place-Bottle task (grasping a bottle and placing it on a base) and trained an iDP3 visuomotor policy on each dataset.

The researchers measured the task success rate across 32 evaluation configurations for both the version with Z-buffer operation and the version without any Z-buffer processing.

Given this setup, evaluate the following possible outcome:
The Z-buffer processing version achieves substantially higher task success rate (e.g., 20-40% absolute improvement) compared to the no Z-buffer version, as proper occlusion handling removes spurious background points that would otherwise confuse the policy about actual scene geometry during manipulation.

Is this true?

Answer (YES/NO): YES